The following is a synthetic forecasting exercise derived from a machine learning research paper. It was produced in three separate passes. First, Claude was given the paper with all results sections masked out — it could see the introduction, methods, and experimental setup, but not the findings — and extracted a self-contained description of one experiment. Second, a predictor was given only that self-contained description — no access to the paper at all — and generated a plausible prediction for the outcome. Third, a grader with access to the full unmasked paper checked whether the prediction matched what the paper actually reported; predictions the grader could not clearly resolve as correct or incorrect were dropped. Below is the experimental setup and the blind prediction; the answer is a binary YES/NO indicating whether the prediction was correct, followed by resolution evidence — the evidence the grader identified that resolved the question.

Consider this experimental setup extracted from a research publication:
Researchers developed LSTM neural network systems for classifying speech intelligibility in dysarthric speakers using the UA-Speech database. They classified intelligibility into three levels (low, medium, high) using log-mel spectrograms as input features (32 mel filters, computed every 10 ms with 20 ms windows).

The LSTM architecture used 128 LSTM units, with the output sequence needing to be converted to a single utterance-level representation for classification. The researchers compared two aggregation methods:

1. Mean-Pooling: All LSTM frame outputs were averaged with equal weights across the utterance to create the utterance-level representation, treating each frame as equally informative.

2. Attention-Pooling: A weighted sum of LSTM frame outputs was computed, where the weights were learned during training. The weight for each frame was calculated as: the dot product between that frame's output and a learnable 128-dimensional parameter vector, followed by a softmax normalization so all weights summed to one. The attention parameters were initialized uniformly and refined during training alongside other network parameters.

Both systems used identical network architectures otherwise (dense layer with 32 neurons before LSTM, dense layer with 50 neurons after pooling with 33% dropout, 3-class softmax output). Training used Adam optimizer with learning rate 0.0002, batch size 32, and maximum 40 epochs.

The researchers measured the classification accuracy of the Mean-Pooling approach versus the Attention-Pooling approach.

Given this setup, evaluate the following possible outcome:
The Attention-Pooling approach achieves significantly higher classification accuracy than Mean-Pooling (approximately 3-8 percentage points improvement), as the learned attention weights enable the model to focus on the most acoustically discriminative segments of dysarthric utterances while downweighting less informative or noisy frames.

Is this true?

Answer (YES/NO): NO